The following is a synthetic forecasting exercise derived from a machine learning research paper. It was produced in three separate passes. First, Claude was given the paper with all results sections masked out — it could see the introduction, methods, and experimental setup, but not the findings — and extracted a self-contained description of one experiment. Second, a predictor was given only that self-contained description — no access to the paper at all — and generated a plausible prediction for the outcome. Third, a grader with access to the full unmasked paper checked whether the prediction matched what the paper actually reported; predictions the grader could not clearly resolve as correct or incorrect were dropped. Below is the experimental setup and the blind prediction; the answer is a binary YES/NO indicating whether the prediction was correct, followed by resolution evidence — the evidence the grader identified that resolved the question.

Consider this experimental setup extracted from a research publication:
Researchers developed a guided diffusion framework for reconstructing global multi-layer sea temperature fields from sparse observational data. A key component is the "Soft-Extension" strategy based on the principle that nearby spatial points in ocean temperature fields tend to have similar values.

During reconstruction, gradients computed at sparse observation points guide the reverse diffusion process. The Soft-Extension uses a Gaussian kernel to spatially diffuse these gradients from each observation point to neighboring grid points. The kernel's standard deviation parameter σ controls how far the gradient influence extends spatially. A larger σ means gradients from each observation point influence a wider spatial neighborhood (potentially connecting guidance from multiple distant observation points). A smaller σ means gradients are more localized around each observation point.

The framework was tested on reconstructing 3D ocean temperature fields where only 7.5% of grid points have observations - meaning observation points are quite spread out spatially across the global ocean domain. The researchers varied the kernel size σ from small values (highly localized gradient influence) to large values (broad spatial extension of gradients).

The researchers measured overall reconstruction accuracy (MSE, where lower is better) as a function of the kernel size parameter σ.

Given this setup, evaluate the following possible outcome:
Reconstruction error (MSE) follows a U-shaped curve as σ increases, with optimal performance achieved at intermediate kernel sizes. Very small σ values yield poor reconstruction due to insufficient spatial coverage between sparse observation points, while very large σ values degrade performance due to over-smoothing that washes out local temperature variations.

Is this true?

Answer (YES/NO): NO